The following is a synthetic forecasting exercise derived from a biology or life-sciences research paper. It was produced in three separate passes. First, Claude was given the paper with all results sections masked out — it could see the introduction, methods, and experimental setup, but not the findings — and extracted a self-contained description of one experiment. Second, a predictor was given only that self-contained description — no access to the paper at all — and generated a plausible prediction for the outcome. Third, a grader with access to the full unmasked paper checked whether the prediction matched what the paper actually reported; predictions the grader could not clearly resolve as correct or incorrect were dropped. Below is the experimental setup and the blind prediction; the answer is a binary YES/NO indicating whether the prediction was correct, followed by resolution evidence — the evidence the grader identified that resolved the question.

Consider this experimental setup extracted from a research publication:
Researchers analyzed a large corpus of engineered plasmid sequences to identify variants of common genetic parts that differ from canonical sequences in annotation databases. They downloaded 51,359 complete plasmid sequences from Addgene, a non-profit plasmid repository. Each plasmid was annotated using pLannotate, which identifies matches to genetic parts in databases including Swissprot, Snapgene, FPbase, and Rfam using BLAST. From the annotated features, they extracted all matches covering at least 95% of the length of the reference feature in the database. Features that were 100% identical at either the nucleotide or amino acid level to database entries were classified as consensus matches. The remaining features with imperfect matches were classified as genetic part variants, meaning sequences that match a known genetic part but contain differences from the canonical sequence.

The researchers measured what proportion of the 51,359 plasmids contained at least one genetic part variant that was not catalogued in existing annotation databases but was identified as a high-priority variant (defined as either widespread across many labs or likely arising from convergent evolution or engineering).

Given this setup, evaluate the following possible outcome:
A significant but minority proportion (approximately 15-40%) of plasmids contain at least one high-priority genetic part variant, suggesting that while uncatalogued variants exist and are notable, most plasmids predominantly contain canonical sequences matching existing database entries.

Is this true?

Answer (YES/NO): NO